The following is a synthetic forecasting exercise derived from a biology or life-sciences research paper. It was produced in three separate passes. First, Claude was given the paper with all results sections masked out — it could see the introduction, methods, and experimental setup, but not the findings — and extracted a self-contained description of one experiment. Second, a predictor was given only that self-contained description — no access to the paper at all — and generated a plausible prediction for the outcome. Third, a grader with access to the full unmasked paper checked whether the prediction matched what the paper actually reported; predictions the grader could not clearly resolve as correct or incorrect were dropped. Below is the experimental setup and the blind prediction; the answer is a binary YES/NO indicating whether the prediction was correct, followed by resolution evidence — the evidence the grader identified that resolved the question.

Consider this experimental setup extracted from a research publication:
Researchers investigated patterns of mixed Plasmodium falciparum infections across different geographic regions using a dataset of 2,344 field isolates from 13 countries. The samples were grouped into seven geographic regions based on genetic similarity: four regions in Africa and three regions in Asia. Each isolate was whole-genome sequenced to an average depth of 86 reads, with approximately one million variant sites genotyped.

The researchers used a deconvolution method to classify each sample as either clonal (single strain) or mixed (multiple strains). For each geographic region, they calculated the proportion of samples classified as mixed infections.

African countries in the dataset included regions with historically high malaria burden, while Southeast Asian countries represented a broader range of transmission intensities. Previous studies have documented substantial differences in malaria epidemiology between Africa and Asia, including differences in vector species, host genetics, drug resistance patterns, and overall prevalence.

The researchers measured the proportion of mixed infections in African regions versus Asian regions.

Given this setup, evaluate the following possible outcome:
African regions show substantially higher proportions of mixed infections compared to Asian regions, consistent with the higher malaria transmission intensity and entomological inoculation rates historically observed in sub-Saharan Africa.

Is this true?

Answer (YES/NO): NO